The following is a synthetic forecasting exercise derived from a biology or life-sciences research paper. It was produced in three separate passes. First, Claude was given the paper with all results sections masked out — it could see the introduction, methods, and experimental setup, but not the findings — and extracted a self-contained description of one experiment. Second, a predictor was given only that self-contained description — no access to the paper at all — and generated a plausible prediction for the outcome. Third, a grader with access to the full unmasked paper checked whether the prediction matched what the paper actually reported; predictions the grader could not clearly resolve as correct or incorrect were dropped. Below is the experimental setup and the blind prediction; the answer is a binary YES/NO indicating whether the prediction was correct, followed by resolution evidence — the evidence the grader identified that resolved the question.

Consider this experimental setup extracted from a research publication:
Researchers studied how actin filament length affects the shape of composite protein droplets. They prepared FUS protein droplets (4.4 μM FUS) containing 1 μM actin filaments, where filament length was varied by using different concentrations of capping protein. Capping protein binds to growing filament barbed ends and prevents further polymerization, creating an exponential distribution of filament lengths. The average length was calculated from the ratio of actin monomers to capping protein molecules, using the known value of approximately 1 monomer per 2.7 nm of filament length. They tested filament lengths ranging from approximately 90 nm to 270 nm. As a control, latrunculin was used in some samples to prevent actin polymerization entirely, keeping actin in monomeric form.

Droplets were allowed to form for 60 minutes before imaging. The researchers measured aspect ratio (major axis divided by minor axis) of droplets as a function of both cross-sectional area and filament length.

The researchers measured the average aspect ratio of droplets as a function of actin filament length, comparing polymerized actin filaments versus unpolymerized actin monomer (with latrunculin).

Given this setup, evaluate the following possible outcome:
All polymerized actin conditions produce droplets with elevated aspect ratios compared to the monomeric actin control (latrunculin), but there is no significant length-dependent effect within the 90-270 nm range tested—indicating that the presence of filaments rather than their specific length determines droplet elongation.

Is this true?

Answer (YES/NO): NO